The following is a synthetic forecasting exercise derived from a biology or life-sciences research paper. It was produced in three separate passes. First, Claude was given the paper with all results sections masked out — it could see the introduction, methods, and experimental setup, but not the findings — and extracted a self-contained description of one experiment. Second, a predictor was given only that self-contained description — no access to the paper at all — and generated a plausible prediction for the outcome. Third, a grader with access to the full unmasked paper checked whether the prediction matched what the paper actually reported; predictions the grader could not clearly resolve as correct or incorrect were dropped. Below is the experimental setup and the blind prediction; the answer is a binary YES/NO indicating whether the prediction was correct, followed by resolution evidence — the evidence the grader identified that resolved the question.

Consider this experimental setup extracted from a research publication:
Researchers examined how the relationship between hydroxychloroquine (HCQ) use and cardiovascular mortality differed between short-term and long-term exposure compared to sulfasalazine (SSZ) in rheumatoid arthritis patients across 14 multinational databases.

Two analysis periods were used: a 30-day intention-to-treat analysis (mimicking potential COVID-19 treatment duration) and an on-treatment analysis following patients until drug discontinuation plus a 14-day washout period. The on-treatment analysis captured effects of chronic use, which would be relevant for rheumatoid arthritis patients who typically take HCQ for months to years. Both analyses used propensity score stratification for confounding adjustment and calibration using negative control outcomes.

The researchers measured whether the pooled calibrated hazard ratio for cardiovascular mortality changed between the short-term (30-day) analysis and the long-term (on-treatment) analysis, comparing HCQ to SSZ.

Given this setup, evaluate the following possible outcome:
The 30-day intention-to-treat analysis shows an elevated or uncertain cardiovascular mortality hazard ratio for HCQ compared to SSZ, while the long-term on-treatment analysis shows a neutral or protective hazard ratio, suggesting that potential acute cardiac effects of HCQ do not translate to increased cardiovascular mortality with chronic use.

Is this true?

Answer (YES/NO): NO